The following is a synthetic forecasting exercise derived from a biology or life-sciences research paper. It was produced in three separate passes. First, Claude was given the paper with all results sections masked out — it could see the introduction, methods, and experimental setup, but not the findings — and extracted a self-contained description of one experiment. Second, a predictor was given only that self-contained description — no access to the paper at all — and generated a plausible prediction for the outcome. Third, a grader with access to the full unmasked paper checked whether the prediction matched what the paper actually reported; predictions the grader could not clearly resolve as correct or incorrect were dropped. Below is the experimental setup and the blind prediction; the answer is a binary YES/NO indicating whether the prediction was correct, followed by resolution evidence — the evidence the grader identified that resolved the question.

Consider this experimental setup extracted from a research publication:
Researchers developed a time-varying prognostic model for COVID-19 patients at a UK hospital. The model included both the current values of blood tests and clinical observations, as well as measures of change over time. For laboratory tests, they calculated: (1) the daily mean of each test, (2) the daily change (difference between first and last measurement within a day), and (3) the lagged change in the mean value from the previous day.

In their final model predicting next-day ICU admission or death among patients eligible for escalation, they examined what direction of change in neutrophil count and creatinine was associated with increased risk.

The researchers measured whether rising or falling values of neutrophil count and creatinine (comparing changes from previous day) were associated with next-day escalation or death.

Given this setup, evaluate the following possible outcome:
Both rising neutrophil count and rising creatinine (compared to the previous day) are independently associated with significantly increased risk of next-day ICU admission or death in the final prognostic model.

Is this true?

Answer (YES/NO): YES